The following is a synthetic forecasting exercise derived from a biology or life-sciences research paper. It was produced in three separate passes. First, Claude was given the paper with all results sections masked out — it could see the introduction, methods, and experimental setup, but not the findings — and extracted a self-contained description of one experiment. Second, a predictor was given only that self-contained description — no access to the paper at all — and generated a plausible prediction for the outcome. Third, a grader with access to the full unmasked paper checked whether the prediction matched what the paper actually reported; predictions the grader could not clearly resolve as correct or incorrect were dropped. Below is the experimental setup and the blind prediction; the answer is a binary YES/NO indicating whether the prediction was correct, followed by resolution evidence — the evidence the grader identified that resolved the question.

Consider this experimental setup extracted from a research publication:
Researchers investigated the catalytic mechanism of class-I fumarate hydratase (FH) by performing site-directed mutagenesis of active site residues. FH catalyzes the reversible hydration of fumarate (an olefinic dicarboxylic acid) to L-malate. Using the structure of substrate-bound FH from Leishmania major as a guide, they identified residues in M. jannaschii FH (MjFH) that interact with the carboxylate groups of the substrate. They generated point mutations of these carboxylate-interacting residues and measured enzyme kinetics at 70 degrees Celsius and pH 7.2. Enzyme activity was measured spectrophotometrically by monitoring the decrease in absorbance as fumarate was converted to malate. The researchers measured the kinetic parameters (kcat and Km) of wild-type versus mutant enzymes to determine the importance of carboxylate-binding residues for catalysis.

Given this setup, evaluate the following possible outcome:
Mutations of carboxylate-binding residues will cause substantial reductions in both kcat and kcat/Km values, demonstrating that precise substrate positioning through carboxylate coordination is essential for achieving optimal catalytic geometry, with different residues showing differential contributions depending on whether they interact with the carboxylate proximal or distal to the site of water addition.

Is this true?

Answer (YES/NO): NO